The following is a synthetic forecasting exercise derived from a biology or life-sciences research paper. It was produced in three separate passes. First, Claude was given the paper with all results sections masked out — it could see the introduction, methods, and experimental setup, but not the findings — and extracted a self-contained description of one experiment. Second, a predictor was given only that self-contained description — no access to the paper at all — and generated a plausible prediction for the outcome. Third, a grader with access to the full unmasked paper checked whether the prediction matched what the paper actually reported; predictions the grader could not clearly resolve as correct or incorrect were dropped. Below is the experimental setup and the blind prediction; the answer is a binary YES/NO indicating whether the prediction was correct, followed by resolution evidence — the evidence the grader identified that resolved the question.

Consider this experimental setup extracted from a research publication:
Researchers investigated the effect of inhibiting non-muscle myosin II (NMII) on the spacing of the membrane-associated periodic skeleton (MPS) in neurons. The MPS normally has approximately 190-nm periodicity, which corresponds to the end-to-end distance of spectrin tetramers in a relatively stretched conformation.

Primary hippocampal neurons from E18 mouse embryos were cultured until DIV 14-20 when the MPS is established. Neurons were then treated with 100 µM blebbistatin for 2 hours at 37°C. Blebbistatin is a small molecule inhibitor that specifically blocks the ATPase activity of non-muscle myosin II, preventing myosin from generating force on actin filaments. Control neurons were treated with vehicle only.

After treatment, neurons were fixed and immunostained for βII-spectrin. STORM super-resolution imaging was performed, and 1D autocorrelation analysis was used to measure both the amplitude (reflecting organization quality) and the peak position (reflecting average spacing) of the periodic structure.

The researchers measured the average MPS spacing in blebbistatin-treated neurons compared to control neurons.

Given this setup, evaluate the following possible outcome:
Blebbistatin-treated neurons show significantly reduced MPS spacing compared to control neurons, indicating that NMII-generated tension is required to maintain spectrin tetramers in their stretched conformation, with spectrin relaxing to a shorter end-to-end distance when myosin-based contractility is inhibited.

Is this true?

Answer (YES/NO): NO